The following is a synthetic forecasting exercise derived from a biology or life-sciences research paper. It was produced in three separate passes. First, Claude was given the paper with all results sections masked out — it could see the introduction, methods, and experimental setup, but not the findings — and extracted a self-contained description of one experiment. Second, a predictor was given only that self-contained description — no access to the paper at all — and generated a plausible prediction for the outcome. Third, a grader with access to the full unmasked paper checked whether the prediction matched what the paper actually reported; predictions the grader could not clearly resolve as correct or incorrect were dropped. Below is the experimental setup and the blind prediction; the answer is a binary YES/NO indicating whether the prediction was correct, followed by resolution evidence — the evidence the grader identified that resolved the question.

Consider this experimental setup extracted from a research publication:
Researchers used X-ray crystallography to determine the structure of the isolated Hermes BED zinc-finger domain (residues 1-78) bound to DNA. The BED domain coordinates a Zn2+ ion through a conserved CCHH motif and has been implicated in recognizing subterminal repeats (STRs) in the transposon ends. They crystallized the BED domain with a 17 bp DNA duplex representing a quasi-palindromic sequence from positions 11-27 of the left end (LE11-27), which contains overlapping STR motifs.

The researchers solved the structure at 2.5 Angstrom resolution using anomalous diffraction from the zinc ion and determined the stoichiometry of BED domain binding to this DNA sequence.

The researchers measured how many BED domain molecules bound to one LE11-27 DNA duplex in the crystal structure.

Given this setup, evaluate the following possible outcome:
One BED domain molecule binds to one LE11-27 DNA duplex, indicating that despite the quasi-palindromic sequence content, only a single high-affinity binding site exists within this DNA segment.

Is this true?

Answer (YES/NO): NO